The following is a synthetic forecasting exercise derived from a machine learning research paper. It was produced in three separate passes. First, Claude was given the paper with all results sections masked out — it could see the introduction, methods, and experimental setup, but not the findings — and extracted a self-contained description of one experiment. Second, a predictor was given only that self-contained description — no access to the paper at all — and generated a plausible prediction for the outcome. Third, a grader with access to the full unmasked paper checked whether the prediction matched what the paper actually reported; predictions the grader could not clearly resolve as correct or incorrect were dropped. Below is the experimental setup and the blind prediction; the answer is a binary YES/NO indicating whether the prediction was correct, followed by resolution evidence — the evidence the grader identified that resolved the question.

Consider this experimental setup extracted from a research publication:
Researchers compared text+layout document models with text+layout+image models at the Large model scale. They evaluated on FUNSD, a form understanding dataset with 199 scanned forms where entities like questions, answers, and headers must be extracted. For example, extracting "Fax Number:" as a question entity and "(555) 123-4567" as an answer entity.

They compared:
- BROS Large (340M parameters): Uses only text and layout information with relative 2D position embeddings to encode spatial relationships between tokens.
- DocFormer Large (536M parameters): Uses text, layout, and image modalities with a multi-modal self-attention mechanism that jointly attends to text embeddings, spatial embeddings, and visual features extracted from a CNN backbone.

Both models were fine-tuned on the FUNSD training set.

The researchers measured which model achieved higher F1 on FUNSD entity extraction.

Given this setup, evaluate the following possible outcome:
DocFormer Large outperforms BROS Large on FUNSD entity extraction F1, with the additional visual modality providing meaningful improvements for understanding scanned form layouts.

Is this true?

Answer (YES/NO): NO